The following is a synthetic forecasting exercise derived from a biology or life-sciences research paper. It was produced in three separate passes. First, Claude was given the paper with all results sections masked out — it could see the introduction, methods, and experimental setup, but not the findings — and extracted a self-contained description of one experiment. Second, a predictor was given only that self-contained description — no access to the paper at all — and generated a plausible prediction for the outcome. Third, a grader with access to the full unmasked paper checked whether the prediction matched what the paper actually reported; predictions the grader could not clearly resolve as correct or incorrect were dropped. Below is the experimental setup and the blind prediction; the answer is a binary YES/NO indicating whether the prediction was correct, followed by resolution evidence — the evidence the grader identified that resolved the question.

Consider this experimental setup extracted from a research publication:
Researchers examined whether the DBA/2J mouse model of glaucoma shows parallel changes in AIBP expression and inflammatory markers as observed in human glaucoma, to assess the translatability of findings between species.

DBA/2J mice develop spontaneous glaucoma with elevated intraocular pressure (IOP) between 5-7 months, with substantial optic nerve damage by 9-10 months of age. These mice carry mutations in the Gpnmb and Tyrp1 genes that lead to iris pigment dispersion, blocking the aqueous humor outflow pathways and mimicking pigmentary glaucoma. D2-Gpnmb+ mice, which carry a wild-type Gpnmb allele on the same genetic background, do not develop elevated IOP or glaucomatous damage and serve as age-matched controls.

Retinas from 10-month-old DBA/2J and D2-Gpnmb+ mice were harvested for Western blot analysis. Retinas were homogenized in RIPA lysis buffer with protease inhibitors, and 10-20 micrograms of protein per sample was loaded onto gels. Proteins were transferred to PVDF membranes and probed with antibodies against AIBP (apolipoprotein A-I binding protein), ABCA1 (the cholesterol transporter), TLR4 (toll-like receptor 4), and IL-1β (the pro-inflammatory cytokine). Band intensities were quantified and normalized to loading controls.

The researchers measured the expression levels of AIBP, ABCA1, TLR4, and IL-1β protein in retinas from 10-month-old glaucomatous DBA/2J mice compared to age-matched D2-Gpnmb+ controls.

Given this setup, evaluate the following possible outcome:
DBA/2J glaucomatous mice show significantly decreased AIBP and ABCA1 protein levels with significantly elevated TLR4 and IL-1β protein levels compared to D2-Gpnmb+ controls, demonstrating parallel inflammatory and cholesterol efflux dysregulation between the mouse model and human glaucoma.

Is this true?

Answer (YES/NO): YES